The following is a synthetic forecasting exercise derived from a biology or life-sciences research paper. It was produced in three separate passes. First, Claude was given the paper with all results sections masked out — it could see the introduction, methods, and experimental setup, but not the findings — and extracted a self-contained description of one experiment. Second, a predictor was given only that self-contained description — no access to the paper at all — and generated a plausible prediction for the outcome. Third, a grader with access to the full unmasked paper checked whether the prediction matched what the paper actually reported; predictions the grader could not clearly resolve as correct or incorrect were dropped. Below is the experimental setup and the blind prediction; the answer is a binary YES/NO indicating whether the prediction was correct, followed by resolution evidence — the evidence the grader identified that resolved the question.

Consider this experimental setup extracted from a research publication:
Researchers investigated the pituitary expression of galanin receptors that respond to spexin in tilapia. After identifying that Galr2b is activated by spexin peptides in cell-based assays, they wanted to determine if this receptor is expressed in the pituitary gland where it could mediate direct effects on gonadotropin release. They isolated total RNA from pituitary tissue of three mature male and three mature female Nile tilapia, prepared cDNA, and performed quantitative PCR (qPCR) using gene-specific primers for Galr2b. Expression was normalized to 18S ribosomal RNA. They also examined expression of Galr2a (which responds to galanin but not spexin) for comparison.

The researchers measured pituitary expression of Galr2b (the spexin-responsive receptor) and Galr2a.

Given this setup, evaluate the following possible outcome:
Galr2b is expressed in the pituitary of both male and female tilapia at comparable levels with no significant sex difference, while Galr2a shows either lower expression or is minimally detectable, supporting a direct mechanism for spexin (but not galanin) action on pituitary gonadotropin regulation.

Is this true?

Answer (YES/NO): NO